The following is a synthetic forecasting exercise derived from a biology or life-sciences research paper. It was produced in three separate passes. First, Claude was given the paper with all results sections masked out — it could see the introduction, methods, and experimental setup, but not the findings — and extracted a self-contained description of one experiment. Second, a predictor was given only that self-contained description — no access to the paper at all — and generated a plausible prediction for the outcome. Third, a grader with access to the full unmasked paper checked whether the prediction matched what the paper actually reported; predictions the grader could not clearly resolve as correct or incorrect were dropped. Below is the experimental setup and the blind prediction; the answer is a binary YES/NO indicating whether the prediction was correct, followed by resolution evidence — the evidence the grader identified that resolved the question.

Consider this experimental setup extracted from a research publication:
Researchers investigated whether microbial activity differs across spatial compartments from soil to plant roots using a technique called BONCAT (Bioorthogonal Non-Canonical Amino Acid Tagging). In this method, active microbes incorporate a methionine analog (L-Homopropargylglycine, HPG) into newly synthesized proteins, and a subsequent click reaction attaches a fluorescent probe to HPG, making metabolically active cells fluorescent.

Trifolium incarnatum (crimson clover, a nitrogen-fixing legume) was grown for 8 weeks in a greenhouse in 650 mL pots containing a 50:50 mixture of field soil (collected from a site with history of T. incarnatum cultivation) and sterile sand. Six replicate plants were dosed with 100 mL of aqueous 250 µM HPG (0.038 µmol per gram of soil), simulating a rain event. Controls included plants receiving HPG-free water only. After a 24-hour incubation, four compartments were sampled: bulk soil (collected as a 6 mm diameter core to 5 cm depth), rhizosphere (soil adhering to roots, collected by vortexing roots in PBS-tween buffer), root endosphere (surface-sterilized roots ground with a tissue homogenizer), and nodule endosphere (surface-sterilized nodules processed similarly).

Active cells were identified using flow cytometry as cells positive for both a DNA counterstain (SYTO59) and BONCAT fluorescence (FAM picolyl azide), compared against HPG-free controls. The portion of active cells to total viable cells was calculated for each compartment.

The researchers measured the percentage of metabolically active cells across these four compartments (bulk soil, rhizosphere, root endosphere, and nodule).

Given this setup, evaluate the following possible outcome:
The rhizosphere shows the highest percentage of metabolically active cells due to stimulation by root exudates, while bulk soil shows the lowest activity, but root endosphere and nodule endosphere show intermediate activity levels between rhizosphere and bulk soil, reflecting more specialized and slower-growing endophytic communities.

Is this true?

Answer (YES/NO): NO